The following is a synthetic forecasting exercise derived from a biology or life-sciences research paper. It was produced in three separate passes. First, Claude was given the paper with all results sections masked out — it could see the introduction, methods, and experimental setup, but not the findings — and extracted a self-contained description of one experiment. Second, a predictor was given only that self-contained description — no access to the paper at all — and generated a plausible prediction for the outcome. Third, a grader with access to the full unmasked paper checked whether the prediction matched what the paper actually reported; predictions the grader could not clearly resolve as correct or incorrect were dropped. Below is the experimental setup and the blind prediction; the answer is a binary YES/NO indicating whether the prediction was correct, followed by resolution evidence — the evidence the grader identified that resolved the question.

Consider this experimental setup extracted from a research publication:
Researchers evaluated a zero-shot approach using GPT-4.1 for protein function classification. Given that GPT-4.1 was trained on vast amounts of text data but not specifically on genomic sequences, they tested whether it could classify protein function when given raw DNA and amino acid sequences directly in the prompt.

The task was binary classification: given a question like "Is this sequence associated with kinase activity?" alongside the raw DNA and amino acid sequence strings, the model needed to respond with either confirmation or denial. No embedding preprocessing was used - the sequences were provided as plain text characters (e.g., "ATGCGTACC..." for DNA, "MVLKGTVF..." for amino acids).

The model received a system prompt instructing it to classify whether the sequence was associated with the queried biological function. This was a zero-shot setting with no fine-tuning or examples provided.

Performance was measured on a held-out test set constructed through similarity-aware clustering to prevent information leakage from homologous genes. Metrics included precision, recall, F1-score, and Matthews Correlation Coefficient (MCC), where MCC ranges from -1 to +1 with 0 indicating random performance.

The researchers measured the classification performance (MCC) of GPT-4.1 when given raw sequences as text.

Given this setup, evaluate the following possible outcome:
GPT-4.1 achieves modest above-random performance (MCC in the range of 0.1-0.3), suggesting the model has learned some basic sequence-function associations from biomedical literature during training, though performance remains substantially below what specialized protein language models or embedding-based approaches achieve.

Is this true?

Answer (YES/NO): YES